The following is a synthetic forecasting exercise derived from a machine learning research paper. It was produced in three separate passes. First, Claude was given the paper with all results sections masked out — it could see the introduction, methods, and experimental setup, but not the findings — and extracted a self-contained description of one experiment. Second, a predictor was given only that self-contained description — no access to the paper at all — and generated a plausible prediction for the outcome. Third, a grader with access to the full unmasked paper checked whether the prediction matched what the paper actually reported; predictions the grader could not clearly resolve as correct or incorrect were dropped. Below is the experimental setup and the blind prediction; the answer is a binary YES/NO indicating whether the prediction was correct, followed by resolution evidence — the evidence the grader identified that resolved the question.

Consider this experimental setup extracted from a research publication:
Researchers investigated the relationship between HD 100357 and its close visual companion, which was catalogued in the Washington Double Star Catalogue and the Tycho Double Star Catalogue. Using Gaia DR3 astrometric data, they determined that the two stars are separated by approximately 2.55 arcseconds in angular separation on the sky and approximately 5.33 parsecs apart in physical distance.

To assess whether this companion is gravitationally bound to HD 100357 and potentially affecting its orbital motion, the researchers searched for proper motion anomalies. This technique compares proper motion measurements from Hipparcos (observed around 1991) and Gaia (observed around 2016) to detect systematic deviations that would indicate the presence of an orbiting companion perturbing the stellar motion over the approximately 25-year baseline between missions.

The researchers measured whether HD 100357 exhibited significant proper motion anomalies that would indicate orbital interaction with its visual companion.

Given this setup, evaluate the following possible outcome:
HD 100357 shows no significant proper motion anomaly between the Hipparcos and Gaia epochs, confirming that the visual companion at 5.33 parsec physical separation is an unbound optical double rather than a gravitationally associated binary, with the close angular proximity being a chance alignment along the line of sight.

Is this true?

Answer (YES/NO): NO